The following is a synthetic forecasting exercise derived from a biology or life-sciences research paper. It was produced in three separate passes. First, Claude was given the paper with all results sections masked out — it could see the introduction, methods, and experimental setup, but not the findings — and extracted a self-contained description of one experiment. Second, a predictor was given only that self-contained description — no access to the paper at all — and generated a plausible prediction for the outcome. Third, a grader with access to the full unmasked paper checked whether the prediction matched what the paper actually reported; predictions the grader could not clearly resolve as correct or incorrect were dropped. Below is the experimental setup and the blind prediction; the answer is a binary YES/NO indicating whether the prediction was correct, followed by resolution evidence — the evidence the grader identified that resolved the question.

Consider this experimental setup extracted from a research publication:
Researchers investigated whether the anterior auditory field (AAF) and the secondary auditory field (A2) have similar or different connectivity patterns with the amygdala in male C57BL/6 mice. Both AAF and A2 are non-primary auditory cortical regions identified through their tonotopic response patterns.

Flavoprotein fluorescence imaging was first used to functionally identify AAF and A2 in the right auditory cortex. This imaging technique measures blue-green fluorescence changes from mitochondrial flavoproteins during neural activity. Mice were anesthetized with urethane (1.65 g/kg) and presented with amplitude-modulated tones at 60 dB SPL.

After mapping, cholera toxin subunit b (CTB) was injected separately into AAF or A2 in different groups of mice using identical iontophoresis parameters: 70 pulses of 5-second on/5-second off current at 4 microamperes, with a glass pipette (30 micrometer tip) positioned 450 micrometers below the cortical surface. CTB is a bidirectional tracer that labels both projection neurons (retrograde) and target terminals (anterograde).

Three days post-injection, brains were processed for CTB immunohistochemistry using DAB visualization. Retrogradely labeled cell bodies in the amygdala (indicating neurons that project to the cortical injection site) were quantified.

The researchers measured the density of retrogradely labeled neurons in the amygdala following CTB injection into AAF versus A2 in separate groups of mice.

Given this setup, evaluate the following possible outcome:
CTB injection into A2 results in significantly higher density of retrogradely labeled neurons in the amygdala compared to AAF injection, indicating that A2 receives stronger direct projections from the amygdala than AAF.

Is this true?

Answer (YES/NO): YES